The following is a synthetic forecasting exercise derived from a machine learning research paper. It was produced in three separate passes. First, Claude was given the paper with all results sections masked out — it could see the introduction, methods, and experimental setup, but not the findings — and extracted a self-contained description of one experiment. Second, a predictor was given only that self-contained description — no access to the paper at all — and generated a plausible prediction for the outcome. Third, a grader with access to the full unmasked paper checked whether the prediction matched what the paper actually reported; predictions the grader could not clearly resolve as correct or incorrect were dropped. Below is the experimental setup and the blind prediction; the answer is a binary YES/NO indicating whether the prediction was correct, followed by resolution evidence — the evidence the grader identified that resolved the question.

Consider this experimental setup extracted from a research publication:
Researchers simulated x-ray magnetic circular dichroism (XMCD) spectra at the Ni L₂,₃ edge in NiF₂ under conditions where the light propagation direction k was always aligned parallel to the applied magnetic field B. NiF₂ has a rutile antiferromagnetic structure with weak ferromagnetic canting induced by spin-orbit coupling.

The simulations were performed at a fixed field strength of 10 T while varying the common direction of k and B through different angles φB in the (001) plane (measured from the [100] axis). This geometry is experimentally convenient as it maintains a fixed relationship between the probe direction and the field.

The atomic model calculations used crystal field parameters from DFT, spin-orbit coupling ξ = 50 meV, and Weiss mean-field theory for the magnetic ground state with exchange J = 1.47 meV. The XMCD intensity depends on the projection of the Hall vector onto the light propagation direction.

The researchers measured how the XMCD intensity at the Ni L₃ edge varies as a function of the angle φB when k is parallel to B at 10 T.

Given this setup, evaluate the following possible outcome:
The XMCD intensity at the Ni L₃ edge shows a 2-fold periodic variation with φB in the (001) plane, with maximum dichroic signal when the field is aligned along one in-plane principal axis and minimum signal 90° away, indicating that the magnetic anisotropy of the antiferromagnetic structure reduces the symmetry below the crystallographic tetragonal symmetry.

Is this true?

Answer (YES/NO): NO